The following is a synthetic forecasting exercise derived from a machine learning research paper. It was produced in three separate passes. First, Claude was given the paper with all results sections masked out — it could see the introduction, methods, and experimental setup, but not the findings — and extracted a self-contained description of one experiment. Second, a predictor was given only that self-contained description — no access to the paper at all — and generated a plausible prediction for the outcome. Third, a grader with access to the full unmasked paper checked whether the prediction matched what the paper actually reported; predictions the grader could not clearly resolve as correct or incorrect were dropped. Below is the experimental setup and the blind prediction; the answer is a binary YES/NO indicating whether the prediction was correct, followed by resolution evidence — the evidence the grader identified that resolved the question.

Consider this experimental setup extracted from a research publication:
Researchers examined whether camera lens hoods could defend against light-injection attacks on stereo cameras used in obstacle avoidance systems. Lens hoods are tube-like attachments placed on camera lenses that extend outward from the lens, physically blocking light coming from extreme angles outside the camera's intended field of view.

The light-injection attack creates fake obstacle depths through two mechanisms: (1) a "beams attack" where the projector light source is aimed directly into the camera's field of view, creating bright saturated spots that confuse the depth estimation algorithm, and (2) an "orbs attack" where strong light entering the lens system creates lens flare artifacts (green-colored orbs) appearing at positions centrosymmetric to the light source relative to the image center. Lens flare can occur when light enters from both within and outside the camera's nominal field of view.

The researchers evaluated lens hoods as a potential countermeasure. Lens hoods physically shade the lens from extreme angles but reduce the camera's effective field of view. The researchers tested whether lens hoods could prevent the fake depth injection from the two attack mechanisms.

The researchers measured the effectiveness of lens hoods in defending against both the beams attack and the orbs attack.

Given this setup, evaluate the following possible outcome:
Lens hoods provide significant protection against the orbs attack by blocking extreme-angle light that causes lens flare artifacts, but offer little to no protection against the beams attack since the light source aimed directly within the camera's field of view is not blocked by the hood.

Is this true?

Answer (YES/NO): NO